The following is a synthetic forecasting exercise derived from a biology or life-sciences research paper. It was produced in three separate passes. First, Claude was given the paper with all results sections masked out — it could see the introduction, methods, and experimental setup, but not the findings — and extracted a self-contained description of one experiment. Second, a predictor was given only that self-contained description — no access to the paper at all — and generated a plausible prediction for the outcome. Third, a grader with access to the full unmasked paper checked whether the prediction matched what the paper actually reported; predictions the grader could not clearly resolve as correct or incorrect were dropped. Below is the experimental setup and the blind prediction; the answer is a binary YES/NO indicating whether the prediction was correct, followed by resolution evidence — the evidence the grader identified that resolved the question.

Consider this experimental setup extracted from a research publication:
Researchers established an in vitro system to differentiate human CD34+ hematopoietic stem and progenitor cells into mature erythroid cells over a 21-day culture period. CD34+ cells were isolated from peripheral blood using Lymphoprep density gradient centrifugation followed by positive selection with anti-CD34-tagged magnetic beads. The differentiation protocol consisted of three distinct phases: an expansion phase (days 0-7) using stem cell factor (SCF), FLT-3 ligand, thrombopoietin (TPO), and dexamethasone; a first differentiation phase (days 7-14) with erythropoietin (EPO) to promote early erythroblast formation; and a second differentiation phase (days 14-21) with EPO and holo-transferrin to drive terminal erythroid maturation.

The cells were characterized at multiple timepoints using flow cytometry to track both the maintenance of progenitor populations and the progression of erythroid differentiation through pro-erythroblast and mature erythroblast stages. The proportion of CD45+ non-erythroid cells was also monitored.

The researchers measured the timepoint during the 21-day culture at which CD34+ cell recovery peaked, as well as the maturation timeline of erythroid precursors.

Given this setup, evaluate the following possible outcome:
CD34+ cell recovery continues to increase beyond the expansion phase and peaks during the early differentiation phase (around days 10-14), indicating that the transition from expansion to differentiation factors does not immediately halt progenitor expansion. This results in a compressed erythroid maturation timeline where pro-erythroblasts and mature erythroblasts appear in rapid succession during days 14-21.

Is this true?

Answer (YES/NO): NO